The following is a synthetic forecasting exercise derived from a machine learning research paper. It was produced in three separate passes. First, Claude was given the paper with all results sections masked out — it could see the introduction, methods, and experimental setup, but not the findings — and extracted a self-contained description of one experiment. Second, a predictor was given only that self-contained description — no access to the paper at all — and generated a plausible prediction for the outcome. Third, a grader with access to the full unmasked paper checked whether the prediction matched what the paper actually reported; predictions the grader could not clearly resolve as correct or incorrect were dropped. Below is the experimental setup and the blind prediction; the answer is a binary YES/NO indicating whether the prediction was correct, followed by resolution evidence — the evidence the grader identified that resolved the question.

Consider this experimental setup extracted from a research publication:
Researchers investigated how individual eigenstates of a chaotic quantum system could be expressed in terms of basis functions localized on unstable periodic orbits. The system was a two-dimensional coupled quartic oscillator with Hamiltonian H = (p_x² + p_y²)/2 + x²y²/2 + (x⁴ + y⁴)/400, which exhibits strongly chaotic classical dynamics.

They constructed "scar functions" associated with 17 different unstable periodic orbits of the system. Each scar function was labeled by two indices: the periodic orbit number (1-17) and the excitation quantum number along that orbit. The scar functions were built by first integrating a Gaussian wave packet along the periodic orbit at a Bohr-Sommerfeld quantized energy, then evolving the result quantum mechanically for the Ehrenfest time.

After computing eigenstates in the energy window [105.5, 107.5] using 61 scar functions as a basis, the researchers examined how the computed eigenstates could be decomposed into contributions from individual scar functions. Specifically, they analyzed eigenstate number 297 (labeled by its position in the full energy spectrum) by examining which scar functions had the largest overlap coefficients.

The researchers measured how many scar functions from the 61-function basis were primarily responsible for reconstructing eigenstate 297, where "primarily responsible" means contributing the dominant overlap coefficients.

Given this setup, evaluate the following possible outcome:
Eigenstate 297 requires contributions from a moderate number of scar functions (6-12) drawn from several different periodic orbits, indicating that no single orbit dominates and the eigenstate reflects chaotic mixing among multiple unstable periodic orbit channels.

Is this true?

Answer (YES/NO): NO